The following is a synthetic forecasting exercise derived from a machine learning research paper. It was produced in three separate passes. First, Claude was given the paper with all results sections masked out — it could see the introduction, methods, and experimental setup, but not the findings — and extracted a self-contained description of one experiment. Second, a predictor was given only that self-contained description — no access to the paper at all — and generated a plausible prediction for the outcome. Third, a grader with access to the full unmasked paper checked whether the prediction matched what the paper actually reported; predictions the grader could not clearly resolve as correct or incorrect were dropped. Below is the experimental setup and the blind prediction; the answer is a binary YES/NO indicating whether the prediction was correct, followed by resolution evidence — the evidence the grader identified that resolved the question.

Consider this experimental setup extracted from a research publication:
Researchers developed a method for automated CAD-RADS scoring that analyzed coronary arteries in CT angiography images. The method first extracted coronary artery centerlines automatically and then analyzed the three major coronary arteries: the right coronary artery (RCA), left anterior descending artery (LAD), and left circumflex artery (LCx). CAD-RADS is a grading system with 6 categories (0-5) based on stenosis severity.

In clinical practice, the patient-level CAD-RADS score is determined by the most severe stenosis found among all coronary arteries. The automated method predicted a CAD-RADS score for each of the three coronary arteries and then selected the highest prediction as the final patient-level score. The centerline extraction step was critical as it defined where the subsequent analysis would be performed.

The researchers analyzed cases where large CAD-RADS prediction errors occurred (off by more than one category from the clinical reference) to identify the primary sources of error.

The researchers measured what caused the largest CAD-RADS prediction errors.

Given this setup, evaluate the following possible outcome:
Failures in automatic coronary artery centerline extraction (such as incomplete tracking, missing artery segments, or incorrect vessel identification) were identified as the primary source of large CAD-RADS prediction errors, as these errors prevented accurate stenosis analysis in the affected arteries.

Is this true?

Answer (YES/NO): YES